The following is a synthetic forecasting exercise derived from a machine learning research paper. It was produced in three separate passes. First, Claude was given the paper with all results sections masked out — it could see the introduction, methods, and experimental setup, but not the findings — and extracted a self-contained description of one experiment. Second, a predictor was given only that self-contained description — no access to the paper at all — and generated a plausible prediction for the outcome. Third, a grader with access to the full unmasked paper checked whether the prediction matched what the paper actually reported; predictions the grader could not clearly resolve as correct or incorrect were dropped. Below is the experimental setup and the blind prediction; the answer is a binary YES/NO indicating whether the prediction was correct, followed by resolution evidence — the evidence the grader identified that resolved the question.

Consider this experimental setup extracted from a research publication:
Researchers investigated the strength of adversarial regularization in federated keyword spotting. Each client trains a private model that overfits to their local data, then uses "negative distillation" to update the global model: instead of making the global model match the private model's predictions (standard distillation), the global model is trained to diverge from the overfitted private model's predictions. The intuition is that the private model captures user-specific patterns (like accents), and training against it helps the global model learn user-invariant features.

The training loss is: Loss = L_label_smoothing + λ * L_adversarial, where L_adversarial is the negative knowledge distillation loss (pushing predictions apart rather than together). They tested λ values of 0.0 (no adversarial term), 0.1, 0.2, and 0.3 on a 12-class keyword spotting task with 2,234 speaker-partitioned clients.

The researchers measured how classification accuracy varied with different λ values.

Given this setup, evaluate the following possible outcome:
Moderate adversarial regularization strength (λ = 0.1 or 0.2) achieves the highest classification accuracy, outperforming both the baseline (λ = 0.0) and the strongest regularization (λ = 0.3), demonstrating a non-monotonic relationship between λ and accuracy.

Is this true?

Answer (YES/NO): NO